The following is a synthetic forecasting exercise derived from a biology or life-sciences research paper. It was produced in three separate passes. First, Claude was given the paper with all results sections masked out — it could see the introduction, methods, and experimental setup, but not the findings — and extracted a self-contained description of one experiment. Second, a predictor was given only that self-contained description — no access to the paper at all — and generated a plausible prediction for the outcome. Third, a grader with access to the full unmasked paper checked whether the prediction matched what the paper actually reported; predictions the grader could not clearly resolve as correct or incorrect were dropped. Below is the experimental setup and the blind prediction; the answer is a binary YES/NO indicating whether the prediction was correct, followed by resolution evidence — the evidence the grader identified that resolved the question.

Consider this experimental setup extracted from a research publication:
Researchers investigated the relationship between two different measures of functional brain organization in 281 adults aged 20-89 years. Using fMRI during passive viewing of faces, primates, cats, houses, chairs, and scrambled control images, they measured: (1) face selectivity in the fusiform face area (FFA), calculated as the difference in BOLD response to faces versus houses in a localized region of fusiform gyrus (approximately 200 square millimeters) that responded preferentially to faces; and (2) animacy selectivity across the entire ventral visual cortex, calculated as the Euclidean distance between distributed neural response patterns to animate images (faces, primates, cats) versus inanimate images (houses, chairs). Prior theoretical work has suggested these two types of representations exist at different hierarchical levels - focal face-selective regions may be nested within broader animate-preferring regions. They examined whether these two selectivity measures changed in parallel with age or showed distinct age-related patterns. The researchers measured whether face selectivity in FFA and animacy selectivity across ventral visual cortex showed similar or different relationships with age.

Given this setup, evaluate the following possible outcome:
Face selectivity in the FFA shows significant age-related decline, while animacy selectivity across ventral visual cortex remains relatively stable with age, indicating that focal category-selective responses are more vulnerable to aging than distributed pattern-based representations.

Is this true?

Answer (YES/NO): NO